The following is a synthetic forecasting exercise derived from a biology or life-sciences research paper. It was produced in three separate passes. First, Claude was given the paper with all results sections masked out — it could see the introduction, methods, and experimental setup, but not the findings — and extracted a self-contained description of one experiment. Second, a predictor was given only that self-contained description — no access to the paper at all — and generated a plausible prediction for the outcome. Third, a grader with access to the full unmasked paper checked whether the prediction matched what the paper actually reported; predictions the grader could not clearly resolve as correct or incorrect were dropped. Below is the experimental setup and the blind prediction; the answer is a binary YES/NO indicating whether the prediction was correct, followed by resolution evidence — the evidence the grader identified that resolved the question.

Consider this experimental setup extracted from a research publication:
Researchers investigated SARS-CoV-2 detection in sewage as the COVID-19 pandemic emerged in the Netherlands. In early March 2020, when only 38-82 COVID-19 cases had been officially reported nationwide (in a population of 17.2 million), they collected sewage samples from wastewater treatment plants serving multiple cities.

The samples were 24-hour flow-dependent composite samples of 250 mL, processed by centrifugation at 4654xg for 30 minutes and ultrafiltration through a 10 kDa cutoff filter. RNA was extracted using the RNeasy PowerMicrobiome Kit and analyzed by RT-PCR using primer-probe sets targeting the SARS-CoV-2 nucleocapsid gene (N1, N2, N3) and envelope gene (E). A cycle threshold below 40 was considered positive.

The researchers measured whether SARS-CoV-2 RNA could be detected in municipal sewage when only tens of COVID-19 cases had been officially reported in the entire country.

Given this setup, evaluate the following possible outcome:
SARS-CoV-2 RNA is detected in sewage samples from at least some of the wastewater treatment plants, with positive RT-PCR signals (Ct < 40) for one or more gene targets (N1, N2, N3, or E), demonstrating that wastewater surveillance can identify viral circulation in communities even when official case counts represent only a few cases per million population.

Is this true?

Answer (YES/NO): YES